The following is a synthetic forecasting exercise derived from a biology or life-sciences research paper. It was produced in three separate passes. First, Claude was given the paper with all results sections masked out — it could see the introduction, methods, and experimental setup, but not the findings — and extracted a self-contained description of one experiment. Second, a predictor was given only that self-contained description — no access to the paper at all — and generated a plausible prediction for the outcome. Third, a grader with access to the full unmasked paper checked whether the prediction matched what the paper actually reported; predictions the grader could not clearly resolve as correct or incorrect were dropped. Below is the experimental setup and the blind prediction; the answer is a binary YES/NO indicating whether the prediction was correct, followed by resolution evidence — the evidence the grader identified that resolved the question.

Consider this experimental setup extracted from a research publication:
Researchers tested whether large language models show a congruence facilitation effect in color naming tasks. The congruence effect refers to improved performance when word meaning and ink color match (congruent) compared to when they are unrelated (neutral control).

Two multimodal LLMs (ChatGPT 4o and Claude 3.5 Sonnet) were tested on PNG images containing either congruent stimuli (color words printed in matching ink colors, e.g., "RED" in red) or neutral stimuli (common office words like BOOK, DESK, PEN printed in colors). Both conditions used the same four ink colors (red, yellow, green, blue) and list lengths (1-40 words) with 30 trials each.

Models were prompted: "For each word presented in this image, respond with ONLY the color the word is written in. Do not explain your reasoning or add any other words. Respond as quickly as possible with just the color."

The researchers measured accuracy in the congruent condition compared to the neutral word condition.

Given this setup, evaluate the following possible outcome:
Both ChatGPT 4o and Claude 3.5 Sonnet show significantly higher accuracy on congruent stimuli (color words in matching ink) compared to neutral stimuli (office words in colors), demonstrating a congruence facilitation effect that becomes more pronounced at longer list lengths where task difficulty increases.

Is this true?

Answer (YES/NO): YES